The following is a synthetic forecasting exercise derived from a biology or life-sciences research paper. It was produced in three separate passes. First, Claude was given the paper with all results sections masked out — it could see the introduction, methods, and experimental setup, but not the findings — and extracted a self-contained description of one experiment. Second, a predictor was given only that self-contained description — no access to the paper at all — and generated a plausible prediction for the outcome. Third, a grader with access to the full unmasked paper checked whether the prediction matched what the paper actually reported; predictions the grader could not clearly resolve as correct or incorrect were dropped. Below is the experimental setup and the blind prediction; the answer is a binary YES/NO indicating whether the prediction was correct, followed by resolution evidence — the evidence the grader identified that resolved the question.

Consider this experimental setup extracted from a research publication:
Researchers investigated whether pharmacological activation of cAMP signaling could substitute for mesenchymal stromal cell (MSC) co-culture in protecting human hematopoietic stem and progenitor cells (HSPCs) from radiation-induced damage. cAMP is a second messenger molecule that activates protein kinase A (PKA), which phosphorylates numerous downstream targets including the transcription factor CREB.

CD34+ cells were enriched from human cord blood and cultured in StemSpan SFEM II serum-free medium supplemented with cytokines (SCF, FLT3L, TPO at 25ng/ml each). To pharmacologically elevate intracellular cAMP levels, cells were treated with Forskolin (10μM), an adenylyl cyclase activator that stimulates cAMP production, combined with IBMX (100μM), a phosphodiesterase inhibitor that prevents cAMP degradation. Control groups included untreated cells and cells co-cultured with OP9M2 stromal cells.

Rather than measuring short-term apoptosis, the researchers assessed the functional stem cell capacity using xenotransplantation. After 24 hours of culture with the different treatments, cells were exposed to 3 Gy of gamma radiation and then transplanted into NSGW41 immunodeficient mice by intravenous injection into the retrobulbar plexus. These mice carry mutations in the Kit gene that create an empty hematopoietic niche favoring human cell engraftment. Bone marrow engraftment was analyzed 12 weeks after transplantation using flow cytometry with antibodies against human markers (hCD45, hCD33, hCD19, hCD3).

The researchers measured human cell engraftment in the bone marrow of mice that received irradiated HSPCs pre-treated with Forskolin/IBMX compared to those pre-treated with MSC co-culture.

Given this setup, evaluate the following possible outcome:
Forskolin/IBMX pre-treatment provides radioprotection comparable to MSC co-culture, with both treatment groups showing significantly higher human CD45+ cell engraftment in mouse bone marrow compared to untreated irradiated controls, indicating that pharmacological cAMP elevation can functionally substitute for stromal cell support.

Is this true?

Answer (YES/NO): YES